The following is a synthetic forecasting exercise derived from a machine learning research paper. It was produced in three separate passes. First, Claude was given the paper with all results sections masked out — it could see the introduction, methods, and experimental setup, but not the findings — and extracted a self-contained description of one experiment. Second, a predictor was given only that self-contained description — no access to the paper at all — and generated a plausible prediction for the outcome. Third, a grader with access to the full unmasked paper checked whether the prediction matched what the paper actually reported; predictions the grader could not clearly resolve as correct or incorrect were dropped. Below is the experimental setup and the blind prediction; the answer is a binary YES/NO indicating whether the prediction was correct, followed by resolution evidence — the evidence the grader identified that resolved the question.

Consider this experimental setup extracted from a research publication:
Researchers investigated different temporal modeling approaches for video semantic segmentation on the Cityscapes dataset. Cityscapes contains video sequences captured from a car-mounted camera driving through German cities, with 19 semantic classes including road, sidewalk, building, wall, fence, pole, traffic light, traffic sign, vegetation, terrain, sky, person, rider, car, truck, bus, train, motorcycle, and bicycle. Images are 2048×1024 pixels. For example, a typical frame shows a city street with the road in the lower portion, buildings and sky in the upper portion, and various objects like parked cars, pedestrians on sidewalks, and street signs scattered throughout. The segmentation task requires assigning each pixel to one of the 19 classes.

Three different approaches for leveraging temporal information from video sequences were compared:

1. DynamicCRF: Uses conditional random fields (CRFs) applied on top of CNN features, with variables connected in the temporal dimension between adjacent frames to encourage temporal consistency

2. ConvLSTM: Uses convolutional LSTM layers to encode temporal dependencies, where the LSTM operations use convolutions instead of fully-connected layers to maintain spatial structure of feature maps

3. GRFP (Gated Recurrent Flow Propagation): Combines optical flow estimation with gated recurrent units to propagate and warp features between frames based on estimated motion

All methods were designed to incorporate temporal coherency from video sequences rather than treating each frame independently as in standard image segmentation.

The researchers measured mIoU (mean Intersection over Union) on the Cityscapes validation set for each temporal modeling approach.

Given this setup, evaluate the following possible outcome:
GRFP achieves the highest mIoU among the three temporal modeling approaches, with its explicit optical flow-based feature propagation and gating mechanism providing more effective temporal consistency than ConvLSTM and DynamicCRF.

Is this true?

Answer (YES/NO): YES